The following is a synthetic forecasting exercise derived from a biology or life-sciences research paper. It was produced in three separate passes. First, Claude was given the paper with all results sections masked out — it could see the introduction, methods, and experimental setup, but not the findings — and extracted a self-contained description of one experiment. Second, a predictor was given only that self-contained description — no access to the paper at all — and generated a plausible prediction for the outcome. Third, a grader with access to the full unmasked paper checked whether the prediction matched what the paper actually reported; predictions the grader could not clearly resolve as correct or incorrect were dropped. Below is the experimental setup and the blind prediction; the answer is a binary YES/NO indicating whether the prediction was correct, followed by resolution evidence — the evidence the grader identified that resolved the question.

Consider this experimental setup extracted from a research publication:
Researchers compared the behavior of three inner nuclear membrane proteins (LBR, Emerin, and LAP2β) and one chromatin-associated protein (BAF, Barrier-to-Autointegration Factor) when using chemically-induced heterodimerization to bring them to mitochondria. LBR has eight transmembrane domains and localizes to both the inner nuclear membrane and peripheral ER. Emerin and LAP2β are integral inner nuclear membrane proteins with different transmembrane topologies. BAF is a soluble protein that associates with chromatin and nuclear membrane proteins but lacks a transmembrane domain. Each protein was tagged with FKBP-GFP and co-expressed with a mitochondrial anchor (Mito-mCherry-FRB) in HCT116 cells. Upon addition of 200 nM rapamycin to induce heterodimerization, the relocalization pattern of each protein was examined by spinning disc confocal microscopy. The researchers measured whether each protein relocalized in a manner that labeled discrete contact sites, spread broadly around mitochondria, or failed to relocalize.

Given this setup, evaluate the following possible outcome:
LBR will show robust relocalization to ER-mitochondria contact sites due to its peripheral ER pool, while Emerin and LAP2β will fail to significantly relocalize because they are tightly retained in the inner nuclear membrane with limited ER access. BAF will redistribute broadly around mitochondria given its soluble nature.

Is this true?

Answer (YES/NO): NO